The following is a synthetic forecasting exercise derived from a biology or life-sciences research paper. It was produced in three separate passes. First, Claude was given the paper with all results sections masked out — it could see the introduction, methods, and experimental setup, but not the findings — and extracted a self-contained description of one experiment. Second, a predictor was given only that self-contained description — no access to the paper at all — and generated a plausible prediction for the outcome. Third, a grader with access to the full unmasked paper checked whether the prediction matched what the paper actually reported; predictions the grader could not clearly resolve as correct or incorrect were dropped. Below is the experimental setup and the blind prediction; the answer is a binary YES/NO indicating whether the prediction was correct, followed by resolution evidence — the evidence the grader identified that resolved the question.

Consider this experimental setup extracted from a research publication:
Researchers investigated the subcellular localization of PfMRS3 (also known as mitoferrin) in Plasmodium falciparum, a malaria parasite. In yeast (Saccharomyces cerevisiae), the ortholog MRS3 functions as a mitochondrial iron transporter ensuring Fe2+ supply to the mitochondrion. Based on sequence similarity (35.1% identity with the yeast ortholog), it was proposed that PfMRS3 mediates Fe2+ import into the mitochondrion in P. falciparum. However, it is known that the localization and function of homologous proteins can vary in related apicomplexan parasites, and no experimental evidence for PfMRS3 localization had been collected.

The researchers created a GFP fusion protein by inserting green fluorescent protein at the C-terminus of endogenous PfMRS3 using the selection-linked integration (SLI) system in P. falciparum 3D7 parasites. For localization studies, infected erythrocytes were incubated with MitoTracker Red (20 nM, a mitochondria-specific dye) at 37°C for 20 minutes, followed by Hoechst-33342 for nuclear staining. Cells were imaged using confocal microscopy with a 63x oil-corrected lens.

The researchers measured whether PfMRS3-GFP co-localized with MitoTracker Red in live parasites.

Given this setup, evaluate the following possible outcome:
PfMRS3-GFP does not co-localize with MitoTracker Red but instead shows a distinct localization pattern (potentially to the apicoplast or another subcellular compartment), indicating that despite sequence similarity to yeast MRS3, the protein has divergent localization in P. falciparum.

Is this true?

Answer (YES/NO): NO